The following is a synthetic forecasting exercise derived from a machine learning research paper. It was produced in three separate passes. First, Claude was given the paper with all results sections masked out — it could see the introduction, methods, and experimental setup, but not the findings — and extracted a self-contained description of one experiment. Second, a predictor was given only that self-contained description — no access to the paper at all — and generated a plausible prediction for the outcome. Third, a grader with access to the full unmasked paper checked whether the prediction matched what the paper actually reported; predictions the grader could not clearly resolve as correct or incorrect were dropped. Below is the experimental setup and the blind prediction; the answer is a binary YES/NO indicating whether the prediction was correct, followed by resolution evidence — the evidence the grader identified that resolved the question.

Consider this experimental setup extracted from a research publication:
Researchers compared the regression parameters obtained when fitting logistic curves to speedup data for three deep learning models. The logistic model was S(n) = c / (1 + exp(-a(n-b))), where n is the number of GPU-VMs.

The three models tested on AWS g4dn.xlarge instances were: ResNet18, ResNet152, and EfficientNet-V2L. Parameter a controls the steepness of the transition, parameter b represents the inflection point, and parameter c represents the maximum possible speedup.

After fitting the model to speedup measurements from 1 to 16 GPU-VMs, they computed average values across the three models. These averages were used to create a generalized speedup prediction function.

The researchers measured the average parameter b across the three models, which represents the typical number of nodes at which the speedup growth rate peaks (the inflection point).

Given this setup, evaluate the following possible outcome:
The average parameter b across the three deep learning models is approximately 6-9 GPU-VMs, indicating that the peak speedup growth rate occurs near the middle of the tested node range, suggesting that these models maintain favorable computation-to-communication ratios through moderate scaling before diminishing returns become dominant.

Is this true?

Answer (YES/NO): NO